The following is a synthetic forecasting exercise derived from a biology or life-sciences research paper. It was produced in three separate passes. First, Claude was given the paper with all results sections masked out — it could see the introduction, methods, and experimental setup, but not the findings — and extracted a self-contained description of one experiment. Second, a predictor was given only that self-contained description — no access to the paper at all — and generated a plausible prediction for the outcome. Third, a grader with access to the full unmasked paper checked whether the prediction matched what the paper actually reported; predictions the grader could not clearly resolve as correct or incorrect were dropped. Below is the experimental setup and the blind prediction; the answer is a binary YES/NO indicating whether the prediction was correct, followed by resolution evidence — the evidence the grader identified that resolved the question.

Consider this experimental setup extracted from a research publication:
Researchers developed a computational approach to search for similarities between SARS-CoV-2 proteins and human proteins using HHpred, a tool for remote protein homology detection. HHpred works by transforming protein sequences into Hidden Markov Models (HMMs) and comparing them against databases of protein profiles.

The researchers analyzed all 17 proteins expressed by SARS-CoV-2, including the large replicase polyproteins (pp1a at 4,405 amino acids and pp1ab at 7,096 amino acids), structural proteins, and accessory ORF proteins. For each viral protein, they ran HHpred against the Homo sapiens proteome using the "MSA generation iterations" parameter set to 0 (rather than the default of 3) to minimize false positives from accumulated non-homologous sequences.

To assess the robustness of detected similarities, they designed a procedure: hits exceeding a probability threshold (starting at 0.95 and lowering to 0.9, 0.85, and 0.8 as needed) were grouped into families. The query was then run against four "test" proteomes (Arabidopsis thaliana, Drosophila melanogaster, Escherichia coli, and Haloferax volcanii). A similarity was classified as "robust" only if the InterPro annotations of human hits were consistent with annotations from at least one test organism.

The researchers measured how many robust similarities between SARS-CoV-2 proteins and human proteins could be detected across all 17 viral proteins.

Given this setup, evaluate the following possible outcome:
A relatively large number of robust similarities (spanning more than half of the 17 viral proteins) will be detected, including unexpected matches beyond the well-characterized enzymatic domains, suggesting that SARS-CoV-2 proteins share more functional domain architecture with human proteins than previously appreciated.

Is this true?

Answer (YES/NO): NO